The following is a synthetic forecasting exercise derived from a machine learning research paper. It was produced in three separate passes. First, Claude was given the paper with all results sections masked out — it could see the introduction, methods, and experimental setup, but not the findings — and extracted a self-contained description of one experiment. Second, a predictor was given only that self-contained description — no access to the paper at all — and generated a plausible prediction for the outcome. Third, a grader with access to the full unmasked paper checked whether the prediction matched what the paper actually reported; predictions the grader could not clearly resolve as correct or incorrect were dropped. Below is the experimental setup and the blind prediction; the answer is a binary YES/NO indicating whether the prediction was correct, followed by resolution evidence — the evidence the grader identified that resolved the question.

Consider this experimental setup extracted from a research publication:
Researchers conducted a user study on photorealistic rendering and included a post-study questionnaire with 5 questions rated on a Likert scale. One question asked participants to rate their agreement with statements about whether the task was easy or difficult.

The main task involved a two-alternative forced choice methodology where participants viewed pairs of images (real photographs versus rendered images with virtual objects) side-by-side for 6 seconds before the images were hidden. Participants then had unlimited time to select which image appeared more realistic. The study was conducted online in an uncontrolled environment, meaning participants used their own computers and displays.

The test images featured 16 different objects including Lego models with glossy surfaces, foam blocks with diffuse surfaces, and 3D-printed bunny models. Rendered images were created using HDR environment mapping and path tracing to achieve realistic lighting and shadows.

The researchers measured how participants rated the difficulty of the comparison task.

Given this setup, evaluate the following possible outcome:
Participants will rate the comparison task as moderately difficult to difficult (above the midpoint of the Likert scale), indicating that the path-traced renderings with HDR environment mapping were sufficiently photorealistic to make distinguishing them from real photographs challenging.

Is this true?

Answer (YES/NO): NO